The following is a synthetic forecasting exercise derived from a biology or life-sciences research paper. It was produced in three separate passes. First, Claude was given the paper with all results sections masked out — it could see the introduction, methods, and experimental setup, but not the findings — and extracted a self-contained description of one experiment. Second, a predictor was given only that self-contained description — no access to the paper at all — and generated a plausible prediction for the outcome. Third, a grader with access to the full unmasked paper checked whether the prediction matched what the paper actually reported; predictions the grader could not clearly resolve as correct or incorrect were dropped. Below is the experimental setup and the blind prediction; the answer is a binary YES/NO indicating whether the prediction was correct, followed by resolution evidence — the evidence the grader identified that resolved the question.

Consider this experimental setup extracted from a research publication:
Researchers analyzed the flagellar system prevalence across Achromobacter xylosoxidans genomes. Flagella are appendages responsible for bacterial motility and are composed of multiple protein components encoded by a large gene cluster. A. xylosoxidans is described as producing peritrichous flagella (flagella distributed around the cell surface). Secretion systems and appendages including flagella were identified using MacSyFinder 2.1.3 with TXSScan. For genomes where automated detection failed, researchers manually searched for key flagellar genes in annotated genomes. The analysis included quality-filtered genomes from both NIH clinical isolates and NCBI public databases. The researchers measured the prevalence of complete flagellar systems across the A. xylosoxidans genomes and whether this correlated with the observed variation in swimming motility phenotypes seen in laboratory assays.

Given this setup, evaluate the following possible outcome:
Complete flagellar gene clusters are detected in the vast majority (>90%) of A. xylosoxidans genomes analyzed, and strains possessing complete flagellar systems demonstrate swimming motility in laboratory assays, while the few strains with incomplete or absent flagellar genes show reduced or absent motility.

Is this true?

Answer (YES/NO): NO